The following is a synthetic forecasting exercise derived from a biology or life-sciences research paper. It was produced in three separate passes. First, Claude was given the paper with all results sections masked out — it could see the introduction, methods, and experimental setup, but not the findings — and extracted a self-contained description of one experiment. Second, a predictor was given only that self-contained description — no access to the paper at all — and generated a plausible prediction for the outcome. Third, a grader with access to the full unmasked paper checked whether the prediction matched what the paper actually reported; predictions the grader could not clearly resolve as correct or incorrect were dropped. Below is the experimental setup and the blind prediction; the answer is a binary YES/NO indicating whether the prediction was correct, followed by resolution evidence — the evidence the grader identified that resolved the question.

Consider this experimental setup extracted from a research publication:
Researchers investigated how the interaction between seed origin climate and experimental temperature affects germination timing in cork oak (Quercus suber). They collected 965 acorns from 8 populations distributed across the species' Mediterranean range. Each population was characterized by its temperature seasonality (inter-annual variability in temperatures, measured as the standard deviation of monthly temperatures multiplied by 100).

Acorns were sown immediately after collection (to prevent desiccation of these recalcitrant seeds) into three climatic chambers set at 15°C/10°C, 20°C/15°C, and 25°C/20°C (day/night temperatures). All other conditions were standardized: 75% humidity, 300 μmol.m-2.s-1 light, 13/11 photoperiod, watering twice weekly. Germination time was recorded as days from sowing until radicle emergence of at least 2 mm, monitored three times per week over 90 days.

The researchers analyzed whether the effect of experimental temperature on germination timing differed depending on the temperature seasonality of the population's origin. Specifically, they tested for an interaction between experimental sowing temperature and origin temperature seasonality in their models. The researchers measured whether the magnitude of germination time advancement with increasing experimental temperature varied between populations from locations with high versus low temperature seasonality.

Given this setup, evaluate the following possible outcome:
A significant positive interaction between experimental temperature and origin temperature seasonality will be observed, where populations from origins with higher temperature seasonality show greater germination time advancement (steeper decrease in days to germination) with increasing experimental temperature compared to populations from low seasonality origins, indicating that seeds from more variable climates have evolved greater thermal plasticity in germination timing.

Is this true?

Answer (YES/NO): YES